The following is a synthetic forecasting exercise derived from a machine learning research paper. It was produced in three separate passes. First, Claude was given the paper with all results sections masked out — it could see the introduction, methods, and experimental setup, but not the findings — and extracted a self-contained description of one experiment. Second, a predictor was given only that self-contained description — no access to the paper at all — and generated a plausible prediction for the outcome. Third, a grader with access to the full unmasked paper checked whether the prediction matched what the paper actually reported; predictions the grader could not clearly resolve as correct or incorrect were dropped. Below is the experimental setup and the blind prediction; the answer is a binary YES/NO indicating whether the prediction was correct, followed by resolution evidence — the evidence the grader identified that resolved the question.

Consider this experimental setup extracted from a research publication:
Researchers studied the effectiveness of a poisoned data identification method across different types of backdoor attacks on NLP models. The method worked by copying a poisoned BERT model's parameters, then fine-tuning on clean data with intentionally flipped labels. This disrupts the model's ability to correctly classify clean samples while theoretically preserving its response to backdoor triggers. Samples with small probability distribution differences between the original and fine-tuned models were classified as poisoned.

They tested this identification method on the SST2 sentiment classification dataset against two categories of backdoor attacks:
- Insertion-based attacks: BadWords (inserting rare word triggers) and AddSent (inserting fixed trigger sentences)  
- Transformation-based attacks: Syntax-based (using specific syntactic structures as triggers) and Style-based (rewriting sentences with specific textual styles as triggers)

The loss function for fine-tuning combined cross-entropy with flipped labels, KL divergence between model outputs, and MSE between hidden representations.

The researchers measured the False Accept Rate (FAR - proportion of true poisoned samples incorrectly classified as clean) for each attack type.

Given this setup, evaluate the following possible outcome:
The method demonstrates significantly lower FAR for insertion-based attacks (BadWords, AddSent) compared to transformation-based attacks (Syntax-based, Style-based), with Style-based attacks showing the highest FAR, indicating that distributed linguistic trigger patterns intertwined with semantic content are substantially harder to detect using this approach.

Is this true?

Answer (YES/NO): YES